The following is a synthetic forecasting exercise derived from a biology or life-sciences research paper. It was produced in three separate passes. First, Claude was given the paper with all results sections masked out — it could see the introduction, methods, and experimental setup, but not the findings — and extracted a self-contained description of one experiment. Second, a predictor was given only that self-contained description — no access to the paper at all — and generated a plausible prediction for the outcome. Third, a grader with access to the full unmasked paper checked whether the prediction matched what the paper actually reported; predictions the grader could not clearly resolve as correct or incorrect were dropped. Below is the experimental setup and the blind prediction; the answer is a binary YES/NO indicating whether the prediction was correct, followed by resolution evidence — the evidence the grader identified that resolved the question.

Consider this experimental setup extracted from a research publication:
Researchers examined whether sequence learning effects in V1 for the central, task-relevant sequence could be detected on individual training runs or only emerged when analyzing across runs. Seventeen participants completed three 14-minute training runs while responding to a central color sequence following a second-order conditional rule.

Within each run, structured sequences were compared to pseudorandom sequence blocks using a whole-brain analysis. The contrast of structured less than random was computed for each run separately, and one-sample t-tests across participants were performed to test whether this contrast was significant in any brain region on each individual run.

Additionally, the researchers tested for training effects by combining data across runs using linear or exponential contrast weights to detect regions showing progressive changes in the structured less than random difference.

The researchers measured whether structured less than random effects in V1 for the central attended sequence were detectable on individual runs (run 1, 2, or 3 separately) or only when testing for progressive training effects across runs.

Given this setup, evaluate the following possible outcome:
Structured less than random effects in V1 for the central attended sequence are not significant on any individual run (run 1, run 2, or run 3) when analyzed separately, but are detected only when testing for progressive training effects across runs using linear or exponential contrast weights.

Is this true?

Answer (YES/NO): YES